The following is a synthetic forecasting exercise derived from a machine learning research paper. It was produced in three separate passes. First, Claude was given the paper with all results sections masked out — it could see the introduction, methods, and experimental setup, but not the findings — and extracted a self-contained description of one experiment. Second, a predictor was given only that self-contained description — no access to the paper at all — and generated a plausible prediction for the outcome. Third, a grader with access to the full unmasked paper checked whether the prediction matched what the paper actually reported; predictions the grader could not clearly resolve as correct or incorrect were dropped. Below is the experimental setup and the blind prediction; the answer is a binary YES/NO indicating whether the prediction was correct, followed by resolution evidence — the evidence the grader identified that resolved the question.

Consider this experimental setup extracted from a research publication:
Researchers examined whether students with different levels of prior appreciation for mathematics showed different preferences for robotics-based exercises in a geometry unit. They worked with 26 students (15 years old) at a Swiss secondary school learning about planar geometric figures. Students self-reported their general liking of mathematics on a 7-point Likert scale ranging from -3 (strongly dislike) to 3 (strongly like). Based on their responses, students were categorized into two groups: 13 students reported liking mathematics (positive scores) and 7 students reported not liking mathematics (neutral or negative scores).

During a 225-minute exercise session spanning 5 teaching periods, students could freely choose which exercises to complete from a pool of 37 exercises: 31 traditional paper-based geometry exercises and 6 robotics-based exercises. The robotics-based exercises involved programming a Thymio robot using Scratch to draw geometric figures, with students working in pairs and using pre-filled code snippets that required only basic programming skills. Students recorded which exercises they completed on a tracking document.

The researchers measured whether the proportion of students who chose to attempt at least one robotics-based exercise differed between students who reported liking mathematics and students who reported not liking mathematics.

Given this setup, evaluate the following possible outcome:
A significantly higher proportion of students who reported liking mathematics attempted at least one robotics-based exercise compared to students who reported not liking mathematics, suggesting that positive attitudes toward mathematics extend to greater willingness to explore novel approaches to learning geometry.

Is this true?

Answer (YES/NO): NO